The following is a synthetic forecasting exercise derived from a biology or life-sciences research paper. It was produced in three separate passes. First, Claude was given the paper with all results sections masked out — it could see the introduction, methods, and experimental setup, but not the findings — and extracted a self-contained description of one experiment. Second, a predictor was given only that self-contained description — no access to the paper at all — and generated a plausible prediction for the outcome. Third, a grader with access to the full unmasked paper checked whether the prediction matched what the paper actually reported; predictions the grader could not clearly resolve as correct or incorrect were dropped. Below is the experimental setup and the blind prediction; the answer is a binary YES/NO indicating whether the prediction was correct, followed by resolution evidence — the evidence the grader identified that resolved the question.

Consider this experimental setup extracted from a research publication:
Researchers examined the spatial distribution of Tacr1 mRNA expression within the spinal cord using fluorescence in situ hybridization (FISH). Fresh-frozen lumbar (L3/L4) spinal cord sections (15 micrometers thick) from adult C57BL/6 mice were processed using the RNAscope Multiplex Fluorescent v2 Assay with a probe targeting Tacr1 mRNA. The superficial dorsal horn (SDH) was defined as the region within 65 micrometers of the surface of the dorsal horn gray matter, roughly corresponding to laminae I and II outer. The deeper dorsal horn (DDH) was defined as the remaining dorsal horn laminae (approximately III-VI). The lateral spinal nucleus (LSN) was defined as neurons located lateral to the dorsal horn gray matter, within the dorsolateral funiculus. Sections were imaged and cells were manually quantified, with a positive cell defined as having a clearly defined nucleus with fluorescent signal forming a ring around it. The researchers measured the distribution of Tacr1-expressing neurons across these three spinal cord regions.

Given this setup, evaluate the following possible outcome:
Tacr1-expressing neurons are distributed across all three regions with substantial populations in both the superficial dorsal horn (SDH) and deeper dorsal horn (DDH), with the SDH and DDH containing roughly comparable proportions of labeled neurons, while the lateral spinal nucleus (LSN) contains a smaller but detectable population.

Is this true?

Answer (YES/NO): NO